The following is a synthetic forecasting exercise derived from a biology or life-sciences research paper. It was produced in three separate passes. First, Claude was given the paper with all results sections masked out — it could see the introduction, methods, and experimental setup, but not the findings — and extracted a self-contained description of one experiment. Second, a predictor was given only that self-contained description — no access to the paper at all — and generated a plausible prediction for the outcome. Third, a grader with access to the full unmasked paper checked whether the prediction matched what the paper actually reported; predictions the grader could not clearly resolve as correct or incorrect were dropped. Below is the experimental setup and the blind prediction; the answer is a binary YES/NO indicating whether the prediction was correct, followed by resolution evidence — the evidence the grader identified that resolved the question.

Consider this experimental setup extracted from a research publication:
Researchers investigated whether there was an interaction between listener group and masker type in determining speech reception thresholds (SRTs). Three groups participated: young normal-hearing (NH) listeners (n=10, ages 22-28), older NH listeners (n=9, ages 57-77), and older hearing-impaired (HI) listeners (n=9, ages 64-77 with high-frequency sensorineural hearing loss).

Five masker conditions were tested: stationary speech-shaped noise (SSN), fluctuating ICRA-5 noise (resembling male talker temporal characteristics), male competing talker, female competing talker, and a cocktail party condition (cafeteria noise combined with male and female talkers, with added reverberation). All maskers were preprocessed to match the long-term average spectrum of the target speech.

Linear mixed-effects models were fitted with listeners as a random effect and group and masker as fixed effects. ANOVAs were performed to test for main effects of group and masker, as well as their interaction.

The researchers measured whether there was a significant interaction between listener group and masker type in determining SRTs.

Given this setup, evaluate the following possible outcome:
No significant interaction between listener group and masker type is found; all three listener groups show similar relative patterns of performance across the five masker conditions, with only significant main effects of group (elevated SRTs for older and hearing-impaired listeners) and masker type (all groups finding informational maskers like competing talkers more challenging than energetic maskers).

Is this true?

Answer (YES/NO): NO